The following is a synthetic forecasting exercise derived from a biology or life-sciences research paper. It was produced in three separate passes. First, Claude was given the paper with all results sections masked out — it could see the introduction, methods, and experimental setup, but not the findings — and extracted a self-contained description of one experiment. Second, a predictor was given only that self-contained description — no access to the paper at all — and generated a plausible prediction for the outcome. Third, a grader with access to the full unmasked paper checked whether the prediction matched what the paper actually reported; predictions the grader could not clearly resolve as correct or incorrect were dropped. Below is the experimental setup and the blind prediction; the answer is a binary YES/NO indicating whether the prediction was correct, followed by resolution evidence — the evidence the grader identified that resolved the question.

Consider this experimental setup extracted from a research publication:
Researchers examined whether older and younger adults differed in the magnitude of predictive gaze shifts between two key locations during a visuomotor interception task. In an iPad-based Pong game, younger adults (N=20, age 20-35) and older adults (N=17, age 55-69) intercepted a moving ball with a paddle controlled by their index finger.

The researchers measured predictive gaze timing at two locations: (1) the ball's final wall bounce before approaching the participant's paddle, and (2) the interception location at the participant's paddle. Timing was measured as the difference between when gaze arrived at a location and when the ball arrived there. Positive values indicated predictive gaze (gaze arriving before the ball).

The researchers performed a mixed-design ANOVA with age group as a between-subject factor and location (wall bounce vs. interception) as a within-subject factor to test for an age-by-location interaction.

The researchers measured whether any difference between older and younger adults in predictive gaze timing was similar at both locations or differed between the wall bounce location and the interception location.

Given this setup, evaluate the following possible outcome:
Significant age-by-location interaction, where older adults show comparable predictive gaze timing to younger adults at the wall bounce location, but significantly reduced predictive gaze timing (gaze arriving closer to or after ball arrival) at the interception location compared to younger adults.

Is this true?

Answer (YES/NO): NO